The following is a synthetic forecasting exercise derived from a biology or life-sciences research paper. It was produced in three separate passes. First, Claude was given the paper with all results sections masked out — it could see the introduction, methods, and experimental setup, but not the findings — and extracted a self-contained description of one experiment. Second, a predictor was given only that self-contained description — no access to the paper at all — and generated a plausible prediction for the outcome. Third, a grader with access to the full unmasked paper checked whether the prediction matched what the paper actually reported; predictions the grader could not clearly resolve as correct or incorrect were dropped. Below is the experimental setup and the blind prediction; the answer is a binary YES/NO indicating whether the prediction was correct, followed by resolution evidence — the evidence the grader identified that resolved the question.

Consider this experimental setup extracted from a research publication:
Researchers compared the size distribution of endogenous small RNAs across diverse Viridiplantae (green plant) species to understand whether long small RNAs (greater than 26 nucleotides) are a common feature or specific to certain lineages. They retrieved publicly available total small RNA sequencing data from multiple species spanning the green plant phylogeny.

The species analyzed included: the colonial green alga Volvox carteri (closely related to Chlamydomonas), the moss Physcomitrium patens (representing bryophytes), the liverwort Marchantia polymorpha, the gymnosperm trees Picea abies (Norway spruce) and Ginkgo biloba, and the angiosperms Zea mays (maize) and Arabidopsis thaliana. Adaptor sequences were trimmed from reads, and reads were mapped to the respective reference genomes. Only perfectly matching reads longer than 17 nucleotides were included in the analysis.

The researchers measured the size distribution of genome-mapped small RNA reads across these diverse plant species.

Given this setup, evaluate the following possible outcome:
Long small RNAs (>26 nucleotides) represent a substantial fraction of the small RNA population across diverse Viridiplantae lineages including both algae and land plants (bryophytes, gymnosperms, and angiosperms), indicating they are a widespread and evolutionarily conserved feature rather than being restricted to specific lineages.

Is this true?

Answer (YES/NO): NO